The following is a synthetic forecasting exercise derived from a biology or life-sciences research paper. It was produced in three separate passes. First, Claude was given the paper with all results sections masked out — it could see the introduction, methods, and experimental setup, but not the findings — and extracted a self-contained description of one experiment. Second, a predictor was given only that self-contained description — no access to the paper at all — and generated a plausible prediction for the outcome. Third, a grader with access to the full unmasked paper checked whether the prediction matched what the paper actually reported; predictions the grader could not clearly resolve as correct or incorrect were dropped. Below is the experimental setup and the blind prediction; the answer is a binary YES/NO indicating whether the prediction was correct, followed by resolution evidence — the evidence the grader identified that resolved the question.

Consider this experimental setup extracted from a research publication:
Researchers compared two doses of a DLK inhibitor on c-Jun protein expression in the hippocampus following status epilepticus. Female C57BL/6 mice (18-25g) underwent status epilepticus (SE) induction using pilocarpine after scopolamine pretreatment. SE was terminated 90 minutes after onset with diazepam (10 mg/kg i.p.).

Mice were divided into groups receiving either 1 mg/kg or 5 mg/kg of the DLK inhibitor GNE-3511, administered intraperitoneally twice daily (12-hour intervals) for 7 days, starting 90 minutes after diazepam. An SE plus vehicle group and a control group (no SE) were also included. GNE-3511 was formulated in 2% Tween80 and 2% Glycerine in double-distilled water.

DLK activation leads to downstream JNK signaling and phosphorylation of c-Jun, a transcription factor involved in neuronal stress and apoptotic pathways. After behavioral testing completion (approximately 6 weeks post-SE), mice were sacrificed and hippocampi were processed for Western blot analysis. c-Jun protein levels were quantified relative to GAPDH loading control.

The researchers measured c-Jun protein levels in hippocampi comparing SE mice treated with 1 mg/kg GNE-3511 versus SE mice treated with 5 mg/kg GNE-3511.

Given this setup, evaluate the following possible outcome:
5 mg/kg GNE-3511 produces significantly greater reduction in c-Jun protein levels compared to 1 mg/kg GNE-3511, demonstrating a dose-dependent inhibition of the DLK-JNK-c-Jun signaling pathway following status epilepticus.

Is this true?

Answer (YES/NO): NO